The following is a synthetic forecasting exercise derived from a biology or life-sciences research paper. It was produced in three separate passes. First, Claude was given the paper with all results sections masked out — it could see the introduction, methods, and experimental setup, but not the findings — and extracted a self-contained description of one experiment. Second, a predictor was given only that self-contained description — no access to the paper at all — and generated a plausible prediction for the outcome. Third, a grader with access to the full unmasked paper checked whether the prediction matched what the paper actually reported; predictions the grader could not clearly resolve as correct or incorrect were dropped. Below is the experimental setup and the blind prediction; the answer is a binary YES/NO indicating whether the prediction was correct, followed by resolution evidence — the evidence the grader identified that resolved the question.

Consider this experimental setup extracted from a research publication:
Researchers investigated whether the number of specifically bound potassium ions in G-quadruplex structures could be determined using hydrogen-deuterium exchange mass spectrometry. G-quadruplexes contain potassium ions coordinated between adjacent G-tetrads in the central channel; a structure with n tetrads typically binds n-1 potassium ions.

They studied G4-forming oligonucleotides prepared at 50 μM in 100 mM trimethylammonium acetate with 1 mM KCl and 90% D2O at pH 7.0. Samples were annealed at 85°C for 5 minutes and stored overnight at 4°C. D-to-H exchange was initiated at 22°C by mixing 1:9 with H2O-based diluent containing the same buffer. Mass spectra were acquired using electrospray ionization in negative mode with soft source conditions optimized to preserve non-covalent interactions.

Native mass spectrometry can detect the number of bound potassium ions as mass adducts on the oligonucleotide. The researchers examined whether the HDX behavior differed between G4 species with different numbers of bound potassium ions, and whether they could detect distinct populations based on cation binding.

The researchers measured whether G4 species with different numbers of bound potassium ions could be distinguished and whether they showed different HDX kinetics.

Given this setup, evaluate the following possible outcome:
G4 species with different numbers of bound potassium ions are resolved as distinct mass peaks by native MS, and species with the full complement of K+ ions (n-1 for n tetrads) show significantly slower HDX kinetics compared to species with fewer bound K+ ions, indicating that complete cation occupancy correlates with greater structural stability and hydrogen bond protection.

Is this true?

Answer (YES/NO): YES